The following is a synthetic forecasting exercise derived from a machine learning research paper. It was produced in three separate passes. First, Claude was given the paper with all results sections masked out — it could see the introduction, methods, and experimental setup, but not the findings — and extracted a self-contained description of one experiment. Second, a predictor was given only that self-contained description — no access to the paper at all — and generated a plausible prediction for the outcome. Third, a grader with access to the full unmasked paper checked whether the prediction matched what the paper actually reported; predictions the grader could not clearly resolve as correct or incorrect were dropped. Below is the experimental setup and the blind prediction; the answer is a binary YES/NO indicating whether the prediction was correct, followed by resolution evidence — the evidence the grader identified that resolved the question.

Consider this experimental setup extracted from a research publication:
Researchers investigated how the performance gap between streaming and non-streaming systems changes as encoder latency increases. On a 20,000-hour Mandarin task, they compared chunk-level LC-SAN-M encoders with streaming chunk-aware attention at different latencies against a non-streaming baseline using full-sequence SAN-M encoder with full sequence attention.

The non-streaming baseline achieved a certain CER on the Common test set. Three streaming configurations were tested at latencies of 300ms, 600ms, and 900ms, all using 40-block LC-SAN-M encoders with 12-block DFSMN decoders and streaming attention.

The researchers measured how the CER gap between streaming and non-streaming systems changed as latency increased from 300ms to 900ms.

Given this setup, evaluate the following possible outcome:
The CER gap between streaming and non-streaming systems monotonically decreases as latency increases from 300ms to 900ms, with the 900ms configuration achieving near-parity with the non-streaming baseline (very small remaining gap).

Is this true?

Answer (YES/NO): NO